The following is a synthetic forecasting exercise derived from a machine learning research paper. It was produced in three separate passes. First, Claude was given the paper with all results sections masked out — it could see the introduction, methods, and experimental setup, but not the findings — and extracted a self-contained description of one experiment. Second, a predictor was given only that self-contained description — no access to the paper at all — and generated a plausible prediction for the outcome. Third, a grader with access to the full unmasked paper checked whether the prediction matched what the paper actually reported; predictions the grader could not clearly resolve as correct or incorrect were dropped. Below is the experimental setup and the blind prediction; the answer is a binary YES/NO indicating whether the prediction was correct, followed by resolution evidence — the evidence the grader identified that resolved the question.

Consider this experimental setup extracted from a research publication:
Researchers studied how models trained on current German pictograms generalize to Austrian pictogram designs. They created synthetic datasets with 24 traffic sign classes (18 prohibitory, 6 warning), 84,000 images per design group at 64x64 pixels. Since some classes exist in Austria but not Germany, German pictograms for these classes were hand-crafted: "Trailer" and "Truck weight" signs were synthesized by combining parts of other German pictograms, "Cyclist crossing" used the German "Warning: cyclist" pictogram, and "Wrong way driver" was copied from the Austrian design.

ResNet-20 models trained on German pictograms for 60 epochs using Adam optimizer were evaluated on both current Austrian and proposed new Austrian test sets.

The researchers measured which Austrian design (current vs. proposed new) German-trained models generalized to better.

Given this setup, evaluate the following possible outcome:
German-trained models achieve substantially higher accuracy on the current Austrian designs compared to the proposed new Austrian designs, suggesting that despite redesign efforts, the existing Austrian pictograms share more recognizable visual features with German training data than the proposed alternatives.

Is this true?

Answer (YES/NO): YES